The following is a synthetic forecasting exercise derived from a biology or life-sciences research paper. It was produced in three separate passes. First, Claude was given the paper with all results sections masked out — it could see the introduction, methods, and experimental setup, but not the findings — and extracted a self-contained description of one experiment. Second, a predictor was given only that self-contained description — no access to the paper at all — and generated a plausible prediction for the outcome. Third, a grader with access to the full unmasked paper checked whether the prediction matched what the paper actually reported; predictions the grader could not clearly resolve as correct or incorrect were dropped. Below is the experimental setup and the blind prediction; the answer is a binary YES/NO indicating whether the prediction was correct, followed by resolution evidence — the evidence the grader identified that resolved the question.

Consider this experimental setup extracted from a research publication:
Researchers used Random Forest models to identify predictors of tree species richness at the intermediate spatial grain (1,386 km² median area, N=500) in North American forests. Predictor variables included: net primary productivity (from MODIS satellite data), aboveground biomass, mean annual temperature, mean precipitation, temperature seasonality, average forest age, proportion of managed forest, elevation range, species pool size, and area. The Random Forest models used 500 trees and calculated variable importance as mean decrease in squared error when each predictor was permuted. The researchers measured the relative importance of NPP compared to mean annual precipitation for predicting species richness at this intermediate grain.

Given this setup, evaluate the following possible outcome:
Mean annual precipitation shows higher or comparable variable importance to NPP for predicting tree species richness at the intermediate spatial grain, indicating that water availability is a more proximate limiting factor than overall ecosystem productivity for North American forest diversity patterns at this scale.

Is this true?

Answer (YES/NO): YES